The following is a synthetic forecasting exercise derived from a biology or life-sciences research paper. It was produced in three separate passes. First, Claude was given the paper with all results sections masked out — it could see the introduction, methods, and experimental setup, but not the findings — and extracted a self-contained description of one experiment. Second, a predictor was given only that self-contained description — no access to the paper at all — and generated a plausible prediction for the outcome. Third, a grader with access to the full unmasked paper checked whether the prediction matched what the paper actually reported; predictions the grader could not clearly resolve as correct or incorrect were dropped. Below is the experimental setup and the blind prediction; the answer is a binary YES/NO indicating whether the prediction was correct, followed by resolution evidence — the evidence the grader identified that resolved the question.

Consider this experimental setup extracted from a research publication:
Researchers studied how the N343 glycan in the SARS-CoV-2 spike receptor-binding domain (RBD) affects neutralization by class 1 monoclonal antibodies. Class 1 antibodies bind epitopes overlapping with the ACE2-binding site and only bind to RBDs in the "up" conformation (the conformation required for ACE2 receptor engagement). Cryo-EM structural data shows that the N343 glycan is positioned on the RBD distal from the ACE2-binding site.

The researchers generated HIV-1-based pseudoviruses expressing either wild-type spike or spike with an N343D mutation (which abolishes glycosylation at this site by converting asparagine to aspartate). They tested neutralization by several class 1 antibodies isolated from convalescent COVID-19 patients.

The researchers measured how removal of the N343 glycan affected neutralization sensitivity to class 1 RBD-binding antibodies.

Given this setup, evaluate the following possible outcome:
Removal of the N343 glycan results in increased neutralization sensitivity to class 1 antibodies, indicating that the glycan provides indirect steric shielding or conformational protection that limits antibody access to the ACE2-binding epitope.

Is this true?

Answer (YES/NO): NO